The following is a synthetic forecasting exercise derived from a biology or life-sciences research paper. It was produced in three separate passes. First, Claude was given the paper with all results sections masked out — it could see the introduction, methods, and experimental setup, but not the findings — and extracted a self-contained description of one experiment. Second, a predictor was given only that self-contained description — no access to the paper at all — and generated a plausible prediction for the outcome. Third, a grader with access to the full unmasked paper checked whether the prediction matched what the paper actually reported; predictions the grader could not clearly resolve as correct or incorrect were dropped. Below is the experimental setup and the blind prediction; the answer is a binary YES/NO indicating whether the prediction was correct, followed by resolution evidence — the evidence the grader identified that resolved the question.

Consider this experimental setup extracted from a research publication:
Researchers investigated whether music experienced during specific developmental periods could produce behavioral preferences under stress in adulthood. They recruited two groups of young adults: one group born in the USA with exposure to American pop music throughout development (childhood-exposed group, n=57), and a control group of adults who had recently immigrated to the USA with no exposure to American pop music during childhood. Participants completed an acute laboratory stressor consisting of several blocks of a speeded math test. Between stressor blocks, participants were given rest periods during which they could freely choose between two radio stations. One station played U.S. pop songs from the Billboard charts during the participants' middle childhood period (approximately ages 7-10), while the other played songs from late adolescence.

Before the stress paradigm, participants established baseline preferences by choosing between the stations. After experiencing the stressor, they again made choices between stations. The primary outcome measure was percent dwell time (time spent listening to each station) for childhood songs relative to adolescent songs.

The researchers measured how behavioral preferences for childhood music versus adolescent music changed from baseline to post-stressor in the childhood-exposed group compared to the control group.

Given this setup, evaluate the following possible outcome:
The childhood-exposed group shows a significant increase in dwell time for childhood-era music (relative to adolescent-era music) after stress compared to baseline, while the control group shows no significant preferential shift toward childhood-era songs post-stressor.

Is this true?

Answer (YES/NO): YES